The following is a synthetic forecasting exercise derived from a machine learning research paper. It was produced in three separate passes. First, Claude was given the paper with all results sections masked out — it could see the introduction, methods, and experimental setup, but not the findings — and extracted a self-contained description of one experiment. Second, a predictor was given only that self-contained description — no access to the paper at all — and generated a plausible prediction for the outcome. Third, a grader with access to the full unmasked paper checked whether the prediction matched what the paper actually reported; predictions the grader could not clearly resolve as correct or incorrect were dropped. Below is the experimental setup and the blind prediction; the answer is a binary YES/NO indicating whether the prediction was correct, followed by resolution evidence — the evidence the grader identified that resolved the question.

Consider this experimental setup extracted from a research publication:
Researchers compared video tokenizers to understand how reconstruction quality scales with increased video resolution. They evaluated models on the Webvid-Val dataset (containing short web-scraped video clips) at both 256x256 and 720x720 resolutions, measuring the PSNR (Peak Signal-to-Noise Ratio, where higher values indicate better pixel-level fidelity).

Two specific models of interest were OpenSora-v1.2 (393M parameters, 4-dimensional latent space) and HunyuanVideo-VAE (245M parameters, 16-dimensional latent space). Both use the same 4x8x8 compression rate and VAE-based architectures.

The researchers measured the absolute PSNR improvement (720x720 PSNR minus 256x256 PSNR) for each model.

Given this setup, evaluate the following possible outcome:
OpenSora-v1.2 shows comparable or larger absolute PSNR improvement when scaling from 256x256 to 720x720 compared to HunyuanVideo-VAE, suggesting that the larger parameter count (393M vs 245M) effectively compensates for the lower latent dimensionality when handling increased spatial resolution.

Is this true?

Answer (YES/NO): NO